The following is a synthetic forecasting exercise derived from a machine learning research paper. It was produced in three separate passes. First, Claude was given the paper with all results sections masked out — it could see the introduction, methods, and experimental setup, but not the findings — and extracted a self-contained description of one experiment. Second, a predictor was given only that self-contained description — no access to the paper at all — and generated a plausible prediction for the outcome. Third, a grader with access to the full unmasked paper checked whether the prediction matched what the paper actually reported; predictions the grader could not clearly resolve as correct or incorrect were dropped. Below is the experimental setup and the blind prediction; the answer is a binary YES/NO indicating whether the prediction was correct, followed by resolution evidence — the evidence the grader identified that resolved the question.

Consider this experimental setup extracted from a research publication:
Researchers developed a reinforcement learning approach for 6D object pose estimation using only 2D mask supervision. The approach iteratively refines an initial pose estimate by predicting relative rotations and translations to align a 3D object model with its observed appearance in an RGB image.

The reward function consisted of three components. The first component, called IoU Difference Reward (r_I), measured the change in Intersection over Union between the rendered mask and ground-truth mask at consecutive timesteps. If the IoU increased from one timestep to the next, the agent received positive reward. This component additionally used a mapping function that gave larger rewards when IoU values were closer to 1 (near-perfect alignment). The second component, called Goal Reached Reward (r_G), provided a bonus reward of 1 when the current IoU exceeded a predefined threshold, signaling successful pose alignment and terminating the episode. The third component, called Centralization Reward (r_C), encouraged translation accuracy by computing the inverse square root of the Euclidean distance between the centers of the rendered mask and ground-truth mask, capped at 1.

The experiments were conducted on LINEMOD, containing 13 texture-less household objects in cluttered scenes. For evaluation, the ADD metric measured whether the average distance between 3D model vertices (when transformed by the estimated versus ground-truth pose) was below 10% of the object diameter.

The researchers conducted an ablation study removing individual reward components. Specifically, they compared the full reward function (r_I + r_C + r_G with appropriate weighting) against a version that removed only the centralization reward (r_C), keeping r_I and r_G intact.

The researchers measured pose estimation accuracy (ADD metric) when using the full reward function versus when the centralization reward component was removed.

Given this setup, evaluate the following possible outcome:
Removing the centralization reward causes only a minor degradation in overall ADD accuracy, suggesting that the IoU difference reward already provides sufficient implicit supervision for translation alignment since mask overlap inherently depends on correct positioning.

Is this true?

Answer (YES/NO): YES